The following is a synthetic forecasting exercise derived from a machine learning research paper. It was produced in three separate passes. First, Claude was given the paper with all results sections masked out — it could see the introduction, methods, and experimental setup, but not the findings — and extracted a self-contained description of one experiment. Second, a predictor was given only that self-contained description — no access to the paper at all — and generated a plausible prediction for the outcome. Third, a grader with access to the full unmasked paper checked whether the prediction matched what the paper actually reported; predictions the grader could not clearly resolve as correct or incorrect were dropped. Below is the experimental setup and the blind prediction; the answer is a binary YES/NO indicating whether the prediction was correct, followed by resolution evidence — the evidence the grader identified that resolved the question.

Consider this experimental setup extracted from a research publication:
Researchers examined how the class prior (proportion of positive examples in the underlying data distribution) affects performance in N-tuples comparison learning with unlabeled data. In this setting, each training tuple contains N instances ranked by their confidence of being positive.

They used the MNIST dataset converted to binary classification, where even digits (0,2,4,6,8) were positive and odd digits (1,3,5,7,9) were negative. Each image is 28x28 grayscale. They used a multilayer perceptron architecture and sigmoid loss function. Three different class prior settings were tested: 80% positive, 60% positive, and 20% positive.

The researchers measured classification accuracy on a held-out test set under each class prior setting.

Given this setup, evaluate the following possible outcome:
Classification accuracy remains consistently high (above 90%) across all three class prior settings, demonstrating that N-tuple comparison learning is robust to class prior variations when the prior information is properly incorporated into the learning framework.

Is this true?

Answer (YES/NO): YES